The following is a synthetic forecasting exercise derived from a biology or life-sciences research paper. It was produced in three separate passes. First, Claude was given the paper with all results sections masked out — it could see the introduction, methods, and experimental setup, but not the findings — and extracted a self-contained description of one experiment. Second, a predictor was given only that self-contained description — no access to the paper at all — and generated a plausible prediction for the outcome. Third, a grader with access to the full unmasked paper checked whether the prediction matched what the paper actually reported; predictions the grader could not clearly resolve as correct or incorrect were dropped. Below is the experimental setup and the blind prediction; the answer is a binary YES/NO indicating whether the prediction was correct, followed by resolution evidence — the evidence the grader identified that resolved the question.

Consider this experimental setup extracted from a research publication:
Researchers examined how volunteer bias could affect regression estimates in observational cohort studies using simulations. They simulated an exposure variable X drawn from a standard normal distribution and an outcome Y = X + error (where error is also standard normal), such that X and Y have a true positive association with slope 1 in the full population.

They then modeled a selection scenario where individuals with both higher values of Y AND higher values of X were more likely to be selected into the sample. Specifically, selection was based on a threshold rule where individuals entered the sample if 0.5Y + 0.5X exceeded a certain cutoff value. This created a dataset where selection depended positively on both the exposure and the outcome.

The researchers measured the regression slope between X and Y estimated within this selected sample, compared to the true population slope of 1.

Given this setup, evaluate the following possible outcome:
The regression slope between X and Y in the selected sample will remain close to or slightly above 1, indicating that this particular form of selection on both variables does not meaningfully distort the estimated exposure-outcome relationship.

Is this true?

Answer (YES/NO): NO